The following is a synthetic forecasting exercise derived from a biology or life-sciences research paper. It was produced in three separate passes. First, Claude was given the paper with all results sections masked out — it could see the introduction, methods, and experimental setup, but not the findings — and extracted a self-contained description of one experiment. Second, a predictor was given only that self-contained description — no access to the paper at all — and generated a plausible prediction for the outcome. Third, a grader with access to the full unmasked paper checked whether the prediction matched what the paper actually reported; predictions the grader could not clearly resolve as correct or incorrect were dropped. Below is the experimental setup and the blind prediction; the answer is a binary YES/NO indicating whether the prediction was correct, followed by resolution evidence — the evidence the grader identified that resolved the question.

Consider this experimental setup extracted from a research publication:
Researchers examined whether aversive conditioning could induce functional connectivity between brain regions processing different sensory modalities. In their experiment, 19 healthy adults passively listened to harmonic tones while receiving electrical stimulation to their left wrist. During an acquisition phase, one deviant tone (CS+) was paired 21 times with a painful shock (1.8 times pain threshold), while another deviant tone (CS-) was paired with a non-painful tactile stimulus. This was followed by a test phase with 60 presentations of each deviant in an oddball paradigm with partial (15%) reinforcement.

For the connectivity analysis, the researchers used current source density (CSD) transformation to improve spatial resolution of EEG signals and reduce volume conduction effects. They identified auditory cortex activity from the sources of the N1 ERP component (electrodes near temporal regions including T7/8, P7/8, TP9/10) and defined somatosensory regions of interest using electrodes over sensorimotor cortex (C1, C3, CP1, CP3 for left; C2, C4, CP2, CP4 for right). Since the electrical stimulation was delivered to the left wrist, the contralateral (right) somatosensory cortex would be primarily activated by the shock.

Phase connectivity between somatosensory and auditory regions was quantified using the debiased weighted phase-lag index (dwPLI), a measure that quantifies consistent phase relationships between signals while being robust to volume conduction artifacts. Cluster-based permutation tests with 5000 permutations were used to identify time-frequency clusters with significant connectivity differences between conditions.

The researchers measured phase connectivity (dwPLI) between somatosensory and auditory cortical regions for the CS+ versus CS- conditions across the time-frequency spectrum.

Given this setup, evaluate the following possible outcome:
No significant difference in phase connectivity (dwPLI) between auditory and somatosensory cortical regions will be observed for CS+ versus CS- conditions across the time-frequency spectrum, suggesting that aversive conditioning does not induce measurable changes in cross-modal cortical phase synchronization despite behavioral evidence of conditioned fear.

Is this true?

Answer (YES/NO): NO